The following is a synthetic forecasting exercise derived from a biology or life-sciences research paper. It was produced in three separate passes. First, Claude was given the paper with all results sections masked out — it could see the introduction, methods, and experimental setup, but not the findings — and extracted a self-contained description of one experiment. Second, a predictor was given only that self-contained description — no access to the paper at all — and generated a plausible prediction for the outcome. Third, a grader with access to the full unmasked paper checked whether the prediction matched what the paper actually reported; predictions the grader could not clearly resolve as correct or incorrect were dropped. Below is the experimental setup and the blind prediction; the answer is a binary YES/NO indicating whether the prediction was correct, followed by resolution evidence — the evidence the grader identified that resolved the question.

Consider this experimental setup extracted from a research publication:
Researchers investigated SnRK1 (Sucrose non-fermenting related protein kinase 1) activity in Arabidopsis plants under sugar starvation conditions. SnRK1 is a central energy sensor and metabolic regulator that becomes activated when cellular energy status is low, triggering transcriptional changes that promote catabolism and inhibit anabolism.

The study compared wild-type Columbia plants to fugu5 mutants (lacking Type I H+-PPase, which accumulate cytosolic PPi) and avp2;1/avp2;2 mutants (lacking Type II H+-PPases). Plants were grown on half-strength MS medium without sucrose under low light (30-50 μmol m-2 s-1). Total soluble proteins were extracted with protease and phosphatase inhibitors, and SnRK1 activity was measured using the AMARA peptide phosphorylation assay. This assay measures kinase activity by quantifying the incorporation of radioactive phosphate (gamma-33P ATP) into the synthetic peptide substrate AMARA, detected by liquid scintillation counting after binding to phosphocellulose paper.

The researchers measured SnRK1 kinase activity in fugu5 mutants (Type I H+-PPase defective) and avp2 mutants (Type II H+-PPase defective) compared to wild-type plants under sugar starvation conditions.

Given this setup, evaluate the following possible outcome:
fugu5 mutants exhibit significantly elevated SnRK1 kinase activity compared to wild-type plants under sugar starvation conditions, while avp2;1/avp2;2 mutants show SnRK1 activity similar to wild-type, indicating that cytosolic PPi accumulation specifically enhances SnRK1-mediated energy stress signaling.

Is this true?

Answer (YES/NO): NO